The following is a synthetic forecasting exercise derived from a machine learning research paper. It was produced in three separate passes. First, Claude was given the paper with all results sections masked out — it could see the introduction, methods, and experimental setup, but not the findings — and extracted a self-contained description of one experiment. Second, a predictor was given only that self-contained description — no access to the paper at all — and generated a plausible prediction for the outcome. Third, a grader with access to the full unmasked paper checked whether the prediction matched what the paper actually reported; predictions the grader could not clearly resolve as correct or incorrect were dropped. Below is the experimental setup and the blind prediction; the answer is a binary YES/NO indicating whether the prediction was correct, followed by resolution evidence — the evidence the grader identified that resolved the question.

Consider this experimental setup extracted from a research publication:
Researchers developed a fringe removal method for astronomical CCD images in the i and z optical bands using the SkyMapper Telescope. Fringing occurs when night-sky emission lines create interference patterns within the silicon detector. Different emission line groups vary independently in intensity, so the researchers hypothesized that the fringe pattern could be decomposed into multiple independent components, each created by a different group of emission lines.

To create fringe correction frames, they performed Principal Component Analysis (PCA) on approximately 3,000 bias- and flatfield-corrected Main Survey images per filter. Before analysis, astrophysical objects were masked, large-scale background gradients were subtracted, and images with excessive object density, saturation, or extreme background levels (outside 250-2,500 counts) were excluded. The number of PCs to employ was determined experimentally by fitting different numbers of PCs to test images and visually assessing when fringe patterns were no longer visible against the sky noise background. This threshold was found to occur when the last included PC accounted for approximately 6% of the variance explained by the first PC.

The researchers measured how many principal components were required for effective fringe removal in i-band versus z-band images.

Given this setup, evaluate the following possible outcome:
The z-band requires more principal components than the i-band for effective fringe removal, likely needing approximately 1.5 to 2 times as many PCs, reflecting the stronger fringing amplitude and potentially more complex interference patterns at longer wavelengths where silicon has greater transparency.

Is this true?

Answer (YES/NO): NO